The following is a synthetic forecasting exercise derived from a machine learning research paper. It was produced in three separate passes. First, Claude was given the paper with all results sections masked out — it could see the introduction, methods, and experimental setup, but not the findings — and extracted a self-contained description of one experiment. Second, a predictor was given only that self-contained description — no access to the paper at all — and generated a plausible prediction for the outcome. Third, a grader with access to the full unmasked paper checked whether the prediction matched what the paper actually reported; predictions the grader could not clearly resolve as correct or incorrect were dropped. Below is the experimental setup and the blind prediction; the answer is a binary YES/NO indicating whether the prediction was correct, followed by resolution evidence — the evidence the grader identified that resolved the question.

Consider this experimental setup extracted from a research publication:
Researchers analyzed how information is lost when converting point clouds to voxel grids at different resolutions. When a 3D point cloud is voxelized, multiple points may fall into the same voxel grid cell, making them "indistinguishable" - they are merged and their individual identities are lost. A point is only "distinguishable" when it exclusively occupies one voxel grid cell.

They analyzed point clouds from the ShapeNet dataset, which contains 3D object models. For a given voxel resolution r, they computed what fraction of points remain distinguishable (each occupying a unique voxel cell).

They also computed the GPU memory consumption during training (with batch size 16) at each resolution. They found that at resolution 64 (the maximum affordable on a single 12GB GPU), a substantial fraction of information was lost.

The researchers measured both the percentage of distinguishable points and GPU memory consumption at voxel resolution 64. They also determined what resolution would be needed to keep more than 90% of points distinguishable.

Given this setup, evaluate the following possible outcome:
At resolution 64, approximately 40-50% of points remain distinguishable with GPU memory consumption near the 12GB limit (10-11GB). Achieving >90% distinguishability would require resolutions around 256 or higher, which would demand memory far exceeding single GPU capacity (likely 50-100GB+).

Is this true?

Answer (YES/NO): NO